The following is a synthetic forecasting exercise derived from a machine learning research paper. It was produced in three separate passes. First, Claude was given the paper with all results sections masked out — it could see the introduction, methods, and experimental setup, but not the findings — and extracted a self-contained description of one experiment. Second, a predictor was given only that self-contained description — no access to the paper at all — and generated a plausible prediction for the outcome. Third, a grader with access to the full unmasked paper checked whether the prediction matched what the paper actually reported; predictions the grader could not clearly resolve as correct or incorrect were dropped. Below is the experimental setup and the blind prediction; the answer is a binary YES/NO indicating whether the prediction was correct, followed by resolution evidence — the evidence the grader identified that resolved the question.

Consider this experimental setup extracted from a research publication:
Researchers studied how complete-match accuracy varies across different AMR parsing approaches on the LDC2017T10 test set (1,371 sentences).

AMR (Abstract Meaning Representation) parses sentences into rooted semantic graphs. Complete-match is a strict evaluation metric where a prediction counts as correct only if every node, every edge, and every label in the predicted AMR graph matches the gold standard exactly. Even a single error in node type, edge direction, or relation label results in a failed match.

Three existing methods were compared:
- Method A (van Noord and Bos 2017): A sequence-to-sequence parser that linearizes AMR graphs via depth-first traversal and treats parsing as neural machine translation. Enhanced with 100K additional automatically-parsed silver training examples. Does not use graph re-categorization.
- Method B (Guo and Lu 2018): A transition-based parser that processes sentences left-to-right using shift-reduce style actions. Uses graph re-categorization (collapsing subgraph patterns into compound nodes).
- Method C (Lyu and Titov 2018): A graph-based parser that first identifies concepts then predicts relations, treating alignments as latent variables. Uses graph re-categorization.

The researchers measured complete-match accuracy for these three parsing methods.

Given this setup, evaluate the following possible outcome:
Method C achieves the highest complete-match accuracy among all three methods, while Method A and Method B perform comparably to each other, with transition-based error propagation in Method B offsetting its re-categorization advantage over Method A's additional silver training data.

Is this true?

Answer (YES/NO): NO